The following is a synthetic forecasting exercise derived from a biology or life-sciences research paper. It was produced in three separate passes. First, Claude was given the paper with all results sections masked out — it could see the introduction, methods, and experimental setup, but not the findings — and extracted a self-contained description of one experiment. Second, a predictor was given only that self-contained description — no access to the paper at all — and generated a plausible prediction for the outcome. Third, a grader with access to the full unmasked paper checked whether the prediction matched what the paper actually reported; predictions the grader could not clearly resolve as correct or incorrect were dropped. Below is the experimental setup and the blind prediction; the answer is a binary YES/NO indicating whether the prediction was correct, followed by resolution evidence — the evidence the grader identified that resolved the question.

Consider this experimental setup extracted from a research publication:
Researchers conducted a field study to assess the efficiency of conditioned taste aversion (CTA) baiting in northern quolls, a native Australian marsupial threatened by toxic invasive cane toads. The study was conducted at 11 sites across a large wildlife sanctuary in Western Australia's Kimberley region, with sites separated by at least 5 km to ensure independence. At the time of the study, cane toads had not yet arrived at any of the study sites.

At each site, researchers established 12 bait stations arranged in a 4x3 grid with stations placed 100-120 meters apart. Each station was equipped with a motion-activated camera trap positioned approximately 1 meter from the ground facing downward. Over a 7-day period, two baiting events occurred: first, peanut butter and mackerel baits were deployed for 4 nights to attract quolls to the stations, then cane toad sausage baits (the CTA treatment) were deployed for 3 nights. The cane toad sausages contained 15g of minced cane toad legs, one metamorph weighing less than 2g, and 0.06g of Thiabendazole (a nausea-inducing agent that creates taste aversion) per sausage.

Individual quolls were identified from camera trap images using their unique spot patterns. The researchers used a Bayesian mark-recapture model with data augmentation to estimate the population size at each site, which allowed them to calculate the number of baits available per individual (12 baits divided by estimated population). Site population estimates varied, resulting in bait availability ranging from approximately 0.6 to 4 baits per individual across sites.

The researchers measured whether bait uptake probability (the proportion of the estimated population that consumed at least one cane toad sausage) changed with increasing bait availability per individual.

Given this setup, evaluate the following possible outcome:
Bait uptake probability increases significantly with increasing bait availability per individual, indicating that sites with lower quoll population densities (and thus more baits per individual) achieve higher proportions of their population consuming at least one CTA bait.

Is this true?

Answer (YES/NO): YES